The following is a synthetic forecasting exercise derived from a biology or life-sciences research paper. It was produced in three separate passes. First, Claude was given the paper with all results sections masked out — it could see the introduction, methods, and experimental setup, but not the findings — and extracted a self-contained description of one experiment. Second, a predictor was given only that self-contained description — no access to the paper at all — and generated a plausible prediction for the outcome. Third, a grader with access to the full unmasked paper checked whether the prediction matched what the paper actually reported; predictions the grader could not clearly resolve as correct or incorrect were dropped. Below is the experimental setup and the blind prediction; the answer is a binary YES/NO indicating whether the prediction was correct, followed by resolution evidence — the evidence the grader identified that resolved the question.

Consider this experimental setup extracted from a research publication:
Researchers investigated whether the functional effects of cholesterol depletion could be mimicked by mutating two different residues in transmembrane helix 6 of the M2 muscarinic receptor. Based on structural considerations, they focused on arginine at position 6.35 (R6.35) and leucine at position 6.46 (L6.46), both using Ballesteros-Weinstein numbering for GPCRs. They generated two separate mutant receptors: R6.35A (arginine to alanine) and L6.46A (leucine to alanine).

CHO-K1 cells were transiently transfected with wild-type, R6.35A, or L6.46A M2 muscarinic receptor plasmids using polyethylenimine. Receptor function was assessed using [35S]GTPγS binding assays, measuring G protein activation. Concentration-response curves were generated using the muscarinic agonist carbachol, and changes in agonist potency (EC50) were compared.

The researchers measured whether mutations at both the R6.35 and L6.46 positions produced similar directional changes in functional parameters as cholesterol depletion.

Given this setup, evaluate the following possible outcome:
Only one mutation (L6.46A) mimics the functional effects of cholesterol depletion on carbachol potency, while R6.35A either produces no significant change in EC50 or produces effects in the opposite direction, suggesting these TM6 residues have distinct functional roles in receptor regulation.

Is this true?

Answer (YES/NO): NO